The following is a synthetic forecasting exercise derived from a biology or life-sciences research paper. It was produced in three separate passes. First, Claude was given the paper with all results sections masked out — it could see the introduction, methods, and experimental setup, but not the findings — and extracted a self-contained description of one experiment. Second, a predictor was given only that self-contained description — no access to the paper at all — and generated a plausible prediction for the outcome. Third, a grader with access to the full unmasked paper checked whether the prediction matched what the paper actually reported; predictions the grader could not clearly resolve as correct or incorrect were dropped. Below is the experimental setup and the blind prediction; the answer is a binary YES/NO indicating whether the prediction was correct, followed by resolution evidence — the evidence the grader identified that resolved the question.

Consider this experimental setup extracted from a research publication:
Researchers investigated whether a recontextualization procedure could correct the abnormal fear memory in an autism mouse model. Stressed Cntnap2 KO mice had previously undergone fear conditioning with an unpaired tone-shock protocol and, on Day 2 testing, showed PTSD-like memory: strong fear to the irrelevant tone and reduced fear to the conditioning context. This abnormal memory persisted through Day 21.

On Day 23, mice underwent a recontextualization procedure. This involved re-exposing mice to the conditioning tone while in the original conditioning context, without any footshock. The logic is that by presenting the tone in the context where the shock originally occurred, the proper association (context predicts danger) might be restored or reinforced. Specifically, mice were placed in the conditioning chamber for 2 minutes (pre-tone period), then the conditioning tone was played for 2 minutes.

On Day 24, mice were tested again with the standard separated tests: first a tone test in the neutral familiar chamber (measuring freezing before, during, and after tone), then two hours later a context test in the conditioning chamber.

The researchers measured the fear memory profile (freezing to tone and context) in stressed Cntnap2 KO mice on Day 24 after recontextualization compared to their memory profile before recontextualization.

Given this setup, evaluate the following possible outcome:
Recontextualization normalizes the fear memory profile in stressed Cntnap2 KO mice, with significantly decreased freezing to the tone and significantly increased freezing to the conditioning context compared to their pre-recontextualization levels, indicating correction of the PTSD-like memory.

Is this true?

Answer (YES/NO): NO